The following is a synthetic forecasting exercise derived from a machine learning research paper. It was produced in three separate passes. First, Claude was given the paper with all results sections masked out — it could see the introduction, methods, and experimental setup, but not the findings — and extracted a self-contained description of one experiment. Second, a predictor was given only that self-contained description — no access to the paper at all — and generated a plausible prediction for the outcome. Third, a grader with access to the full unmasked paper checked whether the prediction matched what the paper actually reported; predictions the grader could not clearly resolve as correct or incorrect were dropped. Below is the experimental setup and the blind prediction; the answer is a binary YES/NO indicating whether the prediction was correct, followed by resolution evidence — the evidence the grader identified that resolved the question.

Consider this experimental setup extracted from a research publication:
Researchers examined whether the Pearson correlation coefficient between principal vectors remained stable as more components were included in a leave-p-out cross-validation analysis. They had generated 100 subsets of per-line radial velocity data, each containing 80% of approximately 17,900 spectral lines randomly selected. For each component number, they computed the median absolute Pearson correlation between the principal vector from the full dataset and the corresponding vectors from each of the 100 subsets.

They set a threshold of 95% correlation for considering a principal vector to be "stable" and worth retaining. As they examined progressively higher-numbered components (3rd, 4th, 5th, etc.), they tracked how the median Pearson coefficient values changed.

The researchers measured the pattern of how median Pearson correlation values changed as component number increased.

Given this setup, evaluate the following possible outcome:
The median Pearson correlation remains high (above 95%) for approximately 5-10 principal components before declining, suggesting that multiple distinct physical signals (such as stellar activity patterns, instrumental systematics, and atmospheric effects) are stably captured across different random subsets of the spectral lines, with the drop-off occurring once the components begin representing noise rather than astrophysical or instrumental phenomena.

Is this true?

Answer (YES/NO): NO